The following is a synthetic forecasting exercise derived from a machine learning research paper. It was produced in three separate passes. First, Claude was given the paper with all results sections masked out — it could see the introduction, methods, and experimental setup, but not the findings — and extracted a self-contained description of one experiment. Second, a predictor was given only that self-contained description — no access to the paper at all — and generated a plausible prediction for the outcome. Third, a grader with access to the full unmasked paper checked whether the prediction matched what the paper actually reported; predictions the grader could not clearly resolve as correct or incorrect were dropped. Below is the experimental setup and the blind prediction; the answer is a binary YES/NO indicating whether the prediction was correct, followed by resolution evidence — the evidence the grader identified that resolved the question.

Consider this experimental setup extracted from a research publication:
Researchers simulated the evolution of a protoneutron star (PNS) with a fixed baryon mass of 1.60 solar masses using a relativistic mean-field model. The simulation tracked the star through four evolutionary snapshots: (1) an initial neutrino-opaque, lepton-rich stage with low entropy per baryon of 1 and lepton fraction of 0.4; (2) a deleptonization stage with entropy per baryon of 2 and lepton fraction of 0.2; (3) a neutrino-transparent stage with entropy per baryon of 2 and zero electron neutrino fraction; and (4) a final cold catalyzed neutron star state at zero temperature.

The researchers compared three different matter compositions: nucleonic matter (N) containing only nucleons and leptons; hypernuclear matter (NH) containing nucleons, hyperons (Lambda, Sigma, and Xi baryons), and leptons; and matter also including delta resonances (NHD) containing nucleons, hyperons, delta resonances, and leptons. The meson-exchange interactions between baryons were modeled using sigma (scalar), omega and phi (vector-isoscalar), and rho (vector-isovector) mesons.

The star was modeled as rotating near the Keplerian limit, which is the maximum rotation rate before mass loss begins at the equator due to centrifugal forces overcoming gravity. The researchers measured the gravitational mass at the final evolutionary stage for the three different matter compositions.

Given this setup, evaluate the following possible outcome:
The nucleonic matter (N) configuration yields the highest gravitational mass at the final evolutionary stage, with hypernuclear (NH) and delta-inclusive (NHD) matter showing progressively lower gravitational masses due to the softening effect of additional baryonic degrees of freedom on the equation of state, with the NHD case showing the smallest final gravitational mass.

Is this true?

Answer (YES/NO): NO